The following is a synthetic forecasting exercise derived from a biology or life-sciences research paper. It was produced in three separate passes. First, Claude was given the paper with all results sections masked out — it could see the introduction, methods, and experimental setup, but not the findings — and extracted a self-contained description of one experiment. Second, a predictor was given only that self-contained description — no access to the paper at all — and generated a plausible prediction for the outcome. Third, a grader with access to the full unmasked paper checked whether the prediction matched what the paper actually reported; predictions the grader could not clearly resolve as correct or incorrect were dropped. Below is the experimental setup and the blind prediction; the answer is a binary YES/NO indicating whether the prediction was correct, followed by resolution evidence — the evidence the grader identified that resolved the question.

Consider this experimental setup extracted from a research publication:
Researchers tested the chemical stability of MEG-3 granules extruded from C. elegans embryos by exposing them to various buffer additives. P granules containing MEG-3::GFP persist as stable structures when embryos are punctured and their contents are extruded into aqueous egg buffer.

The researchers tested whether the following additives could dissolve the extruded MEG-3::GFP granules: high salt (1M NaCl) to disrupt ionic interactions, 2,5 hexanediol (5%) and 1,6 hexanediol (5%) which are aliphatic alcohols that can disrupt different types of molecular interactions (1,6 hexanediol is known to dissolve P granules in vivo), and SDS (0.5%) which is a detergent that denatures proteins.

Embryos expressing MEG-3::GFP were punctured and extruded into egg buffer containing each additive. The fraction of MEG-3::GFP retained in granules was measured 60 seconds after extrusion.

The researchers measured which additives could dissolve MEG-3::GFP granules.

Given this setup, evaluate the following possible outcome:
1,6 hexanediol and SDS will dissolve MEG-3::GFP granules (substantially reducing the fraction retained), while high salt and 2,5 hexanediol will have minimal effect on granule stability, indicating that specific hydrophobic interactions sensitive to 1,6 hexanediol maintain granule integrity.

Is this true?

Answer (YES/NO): YES